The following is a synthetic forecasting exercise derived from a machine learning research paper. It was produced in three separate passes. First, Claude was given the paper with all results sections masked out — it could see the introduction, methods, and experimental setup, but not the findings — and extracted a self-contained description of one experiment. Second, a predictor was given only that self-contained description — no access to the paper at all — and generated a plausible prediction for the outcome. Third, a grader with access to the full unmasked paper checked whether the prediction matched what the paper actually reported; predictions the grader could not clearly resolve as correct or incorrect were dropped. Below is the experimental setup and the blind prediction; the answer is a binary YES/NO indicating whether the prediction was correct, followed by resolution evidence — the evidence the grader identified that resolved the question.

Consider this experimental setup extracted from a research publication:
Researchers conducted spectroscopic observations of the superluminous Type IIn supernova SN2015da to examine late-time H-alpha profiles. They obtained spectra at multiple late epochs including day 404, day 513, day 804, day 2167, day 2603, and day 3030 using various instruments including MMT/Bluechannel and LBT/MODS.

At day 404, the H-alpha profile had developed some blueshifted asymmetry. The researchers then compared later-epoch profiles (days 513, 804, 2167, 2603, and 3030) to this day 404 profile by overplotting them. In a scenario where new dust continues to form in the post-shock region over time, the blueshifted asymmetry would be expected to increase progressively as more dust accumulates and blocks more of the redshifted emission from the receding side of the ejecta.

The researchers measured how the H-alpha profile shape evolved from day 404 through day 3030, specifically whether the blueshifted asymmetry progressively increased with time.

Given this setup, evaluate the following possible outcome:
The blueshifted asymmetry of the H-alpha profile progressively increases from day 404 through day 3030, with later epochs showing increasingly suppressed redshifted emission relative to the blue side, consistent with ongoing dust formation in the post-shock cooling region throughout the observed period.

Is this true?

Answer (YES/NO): NO